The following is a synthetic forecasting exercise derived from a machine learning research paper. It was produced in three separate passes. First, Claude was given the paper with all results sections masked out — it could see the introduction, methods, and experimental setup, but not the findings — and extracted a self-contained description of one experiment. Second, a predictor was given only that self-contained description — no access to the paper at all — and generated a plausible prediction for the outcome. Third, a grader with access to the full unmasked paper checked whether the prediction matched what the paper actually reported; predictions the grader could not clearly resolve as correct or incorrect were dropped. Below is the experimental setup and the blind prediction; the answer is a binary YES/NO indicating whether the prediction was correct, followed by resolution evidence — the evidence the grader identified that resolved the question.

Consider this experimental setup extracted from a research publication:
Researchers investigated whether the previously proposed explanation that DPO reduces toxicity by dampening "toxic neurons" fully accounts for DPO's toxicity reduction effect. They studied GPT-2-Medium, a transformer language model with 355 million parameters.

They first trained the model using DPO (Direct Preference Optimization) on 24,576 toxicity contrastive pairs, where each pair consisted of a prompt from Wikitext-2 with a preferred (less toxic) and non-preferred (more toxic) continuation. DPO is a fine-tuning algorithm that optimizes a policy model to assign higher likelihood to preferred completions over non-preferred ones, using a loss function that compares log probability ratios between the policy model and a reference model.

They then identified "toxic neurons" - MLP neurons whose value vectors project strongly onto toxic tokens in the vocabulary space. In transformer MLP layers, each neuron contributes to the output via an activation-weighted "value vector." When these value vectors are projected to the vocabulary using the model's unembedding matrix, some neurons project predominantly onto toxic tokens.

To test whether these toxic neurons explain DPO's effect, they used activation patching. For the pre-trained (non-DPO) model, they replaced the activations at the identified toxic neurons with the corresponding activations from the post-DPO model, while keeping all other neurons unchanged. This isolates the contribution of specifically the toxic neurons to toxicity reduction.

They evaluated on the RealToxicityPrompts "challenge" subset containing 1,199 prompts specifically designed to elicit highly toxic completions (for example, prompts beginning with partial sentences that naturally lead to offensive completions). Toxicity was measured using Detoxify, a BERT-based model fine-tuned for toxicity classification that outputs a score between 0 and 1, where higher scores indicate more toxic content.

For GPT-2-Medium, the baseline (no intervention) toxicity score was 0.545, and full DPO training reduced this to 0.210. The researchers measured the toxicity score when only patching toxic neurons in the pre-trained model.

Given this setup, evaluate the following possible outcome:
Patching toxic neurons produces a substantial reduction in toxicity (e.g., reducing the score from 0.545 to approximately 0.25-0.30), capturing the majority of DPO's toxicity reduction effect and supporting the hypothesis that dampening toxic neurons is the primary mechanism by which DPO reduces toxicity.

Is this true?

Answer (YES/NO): NO